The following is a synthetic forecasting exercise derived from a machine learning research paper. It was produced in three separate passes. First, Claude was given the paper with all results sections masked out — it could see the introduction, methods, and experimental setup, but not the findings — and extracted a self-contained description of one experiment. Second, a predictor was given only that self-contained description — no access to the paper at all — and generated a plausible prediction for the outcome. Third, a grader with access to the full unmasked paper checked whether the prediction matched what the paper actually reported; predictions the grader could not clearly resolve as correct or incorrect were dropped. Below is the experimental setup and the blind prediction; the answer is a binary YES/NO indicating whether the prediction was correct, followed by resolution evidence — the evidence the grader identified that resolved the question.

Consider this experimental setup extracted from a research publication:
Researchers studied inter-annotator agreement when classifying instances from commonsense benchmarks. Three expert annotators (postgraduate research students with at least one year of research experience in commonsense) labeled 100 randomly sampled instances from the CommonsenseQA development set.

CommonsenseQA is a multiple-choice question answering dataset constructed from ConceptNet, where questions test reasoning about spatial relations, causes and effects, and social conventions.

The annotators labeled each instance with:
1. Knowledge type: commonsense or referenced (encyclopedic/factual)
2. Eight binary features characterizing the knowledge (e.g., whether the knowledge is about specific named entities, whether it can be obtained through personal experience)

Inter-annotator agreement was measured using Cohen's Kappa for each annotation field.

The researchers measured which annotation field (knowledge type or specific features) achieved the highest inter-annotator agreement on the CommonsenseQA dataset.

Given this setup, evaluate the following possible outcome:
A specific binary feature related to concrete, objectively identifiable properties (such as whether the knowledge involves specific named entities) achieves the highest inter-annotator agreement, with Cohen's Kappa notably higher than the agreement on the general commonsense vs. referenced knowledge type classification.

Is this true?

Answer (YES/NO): NO